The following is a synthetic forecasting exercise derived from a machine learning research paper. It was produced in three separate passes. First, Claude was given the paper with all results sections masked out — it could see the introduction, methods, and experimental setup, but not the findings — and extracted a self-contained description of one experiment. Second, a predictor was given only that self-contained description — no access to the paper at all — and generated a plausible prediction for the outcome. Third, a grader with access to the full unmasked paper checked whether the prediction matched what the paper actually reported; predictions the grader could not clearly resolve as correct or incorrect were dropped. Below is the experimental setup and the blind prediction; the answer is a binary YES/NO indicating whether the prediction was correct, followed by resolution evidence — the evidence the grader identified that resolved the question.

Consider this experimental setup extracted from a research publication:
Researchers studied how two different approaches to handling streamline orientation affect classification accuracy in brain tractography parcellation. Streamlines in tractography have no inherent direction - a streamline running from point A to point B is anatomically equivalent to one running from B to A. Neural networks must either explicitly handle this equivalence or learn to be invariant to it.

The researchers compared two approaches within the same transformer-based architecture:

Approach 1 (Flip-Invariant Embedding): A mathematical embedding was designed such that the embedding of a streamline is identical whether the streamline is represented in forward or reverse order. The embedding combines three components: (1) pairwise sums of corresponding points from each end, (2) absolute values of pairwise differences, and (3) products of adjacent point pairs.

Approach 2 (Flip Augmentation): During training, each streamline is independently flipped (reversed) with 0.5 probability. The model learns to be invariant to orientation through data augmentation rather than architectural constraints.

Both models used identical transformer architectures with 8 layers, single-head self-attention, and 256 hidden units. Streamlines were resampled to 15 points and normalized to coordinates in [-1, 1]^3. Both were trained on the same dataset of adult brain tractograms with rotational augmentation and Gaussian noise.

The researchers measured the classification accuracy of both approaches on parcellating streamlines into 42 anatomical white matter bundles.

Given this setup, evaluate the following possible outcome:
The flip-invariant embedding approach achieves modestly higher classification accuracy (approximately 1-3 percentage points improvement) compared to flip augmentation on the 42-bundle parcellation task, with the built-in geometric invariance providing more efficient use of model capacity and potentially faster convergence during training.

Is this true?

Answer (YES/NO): NO